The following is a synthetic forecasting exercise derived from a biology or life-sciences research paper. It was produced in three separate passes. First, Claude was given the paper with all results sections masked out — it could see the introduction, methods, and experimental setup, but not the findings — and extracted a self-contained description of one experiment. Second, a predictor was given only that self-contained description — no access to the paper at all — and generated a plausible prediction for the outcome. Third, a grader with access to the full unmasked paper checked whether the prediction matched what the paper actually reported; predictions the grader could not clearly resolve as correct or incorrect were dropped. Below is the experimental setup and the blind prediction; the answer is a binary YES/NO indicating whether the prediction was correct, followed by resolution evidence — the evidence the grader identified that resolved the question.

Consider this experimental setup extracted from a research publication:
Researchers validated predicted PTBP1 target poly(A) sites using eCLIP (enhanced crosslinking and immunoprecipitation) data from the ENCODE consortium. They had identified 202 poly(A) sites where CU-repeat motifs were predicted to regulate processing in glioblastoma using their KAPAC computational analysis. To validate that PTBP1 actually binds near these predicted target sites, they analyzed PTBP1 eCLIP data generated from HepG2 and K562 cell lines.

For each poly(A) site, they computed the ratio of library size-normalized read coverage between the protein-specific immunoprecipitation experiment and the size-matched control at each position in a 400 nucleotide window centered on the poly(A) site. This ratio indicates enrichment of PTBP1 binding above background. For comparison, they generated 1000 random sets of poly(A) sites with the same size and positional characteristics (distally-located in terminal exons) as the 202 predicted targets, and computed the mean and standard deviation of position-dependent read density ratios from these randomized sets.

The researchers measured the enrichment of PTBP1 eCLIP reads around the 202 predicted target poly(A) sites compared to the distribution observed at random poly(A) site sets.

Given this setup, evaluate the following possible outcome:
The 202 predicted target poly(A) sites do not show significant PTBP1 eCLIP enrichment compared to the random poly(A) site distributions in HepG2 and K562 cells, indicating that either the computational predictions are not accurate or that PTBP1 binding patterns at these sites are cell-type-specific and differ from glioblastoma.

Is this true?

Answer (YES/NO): NO